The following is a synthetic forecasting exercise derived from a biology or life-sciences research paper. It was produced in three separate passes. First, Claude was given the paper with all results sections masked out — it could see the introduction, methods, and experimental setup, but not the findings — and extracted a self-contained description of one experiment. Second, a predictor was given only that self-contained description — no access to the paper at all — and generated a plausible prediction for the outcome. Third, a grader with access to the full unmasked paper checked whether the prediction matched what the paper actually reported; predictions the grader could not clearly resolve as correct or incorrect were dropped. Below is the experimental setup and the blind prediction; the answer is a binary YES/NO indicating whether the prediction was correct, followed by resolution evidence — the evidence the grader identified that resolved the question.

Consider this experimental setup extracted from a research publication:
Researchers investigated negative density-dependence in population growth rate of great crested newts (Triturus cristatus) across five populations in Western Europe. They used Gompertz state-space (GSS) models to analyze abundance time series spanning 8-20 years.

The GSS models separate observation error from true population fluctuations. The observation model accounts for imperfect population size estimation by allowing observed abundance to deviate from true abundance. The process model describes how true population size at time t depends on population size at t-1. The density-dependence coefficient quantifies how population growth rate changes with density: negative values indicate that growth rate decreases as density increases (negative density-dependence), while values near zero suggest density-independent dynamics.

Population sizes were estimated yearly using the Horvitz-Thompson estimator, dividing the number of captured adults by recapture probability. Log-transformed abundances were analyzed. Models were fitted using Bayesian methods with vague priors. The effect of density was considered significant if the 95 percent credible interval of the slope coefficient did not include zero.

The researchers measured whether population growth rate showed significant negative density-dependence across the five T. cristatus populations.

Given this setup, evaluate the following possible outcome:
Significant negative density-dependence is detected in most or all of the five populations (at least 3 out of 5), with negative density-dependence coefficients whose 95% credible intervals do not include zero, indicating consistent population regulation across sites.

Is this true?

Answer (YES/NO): NO